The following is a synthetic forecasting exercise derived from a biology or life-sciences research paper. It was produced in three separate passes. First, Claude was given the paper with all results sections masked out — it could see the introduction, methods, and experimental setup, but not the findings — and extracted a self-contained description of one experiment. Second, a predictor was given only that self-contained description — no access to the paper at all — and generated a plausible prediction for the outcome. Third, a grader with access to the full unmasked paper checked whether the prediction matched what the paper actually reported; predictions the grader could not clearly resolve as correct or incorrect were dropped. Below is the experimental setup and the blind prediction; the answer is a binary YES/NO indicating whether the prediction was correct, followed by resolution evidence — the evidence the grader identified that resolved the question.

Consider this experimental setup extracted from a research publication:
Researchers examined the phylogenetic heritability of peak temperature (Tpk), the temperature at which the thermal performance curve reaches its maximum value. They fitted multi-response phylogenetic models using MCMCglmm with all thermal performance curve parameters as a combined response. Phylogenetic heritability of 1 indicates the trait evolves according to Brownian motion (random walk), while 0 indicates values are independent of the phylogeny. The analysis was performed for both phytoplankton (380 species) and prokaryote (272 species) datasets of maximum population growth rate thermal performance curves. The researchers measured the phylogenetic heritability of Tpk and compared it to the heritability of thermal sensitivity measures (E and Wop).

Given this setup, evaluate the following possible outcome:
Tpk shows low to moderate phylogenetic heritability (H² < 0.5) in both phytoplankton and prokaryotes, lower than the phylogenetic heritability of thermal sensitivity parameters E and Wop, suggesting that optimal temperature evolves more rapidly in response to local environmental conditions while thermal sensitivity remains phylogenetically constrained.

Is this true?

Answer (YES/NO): NO